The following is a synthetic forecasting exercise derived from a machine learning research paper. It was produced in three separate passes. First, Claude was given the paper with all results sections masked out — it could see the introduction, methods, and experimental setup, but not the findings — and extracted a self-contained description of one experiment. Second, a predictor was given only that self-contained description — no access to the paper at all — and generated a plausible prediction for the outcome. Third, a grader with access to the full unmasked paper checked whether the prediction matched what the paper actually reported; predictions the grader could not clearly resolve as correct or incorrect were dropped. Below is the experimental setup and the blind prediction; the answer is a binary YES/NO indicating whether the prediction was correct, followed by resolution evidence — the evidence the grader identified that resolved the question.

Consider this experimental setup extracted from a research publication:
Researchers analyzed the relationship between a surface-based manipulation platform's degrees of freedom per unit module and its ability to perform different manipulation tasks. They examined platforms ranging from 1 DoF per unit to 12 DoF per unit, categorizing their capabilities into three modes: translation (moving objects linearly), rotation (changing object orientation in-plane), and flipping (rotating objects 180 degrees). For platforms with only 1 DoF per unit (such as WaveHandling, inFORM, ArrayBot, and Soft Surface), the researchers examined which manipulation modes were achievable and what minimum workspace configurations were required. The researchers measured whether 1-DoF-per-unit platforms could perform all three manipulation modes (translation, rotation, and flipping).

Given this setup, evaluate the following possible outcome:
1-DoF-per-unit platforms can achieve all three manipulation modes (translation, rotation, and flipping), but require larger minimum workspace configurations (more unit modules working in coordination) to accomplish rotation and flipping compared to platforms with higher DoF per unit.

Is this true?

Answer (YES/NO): YES